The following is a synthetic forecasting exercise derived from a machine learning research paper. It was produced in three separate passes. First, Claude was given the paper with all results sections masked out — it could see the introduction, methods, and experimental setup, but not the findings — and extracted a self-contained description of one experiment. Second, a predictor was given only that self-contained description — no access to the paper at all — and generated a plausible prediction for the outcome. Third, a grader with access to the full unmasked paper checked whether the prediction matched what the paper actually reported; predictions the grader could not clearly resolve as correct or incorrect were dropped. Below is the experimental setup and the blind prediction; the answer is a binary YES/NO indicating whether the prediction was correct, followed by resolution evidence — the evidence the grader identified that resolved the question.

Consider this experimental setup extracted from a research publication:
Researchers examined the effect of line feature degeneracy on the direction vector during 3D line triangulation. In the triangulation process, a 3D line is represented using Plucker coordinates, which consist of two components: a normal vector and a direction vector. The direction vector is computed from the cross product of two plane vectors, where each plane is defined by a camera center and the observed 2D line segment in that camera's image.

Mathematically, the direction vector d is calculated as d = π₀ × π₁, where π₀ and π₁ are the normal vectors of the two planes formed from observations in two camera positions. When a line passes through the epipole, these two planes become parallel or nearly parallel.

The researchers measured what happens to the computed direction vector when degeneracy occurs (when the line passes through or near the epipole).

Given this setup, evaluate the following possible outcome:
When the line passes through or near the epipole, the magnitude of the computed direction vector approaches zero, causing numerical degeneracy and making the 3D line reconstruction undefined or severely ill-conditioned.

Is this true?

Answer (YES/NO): YES